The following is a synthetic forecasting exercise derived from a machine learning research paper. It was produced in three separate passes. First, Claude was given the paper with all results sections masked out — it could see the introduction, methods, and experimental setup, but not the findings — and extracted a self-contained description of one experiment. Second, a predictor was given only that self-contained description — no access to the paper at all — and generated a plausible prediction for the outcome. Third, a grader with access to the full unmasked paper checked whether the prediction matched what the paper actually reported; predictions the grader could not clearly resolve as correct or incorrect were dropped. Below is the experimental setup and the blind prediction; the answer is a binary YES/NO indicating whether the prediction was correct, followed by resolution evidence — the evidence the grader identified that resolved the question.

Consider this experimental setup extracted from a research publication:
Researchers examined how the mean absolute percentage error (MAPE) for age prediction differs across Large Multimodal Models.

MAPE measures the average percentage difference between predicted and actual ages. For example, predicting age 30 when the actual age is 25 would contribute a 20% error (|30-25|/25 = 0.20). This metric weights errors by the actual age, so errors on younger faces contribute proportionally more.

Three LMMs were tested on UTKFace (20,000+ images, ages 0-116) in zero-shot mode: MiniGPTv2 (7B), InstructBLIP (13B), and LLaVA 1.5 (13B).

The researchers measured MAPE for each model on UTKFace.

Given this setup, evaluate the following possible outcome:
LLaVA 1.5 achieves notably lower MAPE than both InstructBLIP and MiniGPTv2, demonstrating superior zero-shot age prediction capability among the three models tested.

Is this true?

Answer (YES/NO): YES